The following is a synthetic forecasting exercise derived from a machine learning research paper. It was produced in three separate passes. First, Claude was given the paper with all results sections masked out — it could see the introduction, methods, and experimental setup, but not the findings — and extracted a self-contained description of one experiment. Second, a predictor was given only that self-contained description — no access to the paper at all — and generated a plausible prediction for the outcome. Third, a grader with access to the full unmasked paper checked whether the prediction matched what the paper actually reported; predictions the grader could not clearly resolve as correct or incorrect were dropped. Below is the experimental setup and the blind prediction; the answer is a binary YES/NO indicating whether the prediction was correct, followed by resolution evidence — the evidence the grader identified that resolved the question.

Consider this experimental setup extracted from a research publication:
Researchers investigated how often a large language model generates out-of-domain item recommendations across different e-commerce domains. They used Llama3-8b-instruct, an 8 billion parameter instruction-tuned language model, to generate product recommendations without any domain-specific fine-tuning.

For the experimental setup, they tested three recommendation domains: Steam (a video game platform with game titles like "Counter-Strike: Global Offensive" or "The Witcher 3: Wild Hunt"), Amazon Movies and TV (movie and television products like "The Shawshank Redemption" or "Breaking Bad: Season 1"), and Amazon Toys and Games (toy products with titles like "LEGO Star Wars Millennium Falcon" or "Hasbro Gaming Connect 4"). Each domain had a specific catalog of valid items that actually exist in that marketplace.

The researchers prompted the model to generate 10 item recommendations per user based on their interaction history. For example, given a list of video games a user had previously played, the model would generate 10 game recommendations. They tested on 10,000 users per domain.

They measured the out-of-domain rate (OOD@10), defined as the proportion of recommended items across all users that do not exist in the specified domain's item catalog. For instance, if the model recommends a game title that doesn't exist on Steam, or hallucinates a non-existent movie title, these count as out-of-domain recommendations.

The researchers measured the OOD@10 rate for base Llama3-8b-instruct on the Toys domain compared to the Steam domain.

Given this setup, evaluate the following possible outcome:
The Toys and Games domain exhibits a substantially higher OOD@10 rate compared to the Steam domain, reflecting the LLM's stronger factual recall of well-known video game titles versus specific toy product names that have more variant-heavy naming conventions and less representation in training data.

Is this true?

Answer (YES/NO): YES